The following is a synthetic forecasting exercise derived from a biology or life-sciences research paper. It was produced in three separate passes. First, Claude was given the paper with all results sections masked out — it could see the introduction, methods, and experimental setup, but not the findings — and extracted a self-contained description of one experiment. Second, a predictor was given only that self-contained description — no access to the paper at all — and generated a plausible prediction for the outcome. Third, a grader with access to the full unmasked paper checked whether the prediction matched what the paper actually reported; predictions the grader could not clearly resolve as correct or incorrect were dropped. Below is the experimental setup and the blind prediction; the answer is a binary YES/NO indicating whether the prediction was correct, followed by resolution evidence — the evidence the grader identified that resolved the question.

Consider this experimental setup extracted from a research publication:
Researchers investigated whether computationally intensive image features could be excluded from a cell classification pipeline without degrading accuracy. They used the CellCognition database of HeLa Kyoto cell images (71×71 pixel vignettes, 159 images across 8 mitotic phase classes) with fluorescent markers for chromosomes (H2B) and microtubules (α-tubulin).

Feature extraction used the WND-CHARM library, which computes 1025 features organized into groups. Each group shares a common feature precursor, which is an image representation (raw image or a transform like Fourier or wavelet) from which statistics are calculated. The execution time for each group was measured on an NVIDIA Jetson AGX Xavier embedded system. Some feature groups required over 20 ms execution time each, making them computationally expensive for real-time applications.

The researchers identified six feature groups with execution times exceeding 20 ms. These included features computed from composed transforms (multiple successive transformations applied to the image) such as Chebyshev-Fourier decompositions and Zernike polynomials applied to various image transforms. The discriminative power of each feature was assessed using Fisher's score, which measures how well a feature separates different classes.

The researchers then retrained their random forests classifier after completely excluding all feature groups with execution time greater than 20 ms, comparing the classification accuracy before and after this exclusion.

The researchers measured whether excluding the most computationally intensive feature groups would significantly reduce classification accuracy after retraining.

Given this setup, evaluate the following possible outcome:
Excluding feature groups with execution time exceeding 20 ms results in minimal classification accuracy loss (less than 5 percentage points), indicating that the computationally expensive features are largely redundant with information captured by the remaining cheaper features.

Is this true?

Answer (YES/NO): YES